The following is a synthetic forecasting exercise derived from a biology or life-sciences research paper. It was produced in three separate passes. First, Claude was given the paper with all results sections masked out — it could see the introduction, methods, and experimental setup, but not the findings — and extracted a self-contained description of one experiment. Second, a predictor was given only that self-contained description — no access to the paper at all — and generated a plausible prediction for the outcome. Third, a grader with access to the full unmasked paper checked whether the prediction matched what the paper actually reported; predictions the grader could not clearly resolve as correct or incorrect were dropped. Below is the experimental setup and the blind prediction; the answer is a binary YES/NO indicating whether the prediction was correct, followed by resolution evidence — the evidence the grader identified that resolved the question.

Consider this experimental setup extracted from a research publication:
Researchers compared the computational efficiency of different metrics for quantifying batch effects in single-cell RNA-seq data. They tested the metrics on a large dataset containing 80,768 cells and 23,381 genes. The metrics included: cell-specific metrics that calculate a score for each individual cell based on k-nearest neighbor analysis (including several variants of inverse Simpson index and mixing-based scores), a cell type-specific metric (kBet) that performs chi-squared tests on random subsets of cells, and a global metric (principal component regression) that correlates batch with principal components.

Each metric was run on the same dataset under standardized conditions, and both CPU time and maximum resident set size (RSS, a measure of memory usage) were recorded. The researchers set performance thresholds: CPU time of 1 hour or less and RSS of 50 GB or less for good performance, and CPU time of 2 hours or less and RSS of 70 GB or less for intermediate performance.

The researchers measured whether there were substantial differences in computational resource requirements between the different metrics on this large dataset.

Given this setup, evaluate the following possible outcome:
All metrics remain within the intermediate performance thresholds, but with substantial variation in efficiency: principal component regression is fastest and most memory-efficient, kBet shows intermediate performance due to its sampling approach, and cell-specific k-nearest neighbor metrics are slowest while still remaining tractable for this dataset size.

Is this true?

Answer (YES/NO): NO